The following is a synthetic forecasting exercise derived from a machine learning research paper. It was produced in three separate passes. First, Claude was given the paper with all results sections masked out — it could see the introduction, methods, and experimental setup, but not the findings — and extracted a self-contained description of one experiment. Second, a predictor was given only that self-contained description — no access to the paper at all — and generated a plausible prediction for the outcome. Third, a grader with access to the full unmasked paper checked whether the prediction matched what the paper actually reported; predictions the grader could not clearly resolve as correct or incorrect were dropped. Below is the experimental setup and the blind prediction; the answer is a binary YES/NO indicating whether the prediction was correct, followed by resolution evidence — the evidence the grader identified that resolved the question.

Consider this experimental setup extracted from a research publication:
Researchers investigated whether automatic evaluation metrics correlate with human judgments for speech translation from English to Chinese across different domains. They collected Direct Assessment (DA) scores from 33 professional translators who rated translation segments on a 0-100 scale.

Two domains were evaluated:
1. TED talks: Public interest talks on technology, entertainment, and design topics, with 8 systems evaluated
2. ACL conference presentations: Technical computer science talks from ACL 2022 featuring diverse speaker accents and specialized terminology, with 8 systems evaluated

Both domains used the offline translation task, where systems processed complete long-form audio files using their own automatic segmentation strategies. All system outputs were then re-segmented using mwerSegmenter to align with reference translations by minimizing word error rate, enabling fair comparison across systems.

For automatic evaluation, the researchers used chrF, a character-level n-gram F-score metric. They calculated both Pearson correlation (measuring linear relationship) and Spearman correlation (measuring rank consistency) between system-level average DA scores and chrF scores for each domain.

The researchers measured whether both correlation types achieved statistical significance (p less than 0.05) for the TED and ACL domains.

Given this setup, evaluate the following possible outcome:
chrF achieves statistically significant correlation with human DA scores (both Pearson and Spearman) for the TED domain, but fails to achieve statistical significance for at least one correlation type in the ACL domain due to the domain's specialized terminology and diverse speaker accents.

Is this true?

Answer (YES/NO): NO